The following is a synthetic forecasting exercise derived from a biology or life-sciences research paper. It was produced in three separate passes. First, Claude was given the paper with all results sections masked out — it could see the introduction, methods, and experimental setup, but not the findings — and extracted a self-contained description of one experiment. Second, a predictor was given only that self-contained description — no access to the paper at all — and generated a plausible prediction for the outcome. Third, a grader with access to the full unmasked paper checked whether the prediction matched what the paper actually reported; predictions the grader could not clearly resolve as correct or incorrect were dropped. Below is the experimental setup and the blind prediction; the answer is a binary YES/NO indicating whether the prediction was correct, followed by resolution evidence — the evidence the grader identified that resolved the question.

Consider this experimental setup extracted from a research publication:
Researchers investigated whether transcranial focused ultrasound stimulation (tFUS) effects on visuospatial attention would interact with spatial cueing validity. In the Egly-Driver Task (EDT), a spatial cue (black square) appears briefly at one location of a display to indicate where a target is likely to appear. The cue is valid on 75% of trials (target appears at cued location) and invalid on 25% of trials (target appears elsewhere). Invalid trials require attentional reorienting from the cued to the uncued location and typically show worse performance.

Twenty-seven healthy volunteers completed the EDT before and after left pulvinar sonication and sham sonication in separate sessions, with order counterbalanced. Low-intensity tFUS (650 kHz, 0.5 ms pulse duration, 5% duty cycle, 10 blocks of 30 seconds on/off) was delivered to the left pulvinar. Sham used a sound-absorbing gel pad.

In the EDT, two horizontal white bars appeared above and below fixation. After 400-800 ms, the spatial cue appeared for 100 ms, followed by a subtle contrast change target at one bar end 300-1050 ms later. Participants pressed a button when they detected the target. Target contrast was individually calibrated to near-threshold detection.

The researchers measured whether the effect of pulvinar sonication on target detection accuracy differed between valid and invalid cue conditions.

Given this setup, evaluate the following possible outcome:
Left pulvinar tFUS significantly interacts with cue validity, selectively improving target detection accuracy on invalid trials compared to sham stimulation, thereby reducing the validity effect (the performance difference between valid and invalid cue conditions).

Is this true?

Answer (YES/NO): NO